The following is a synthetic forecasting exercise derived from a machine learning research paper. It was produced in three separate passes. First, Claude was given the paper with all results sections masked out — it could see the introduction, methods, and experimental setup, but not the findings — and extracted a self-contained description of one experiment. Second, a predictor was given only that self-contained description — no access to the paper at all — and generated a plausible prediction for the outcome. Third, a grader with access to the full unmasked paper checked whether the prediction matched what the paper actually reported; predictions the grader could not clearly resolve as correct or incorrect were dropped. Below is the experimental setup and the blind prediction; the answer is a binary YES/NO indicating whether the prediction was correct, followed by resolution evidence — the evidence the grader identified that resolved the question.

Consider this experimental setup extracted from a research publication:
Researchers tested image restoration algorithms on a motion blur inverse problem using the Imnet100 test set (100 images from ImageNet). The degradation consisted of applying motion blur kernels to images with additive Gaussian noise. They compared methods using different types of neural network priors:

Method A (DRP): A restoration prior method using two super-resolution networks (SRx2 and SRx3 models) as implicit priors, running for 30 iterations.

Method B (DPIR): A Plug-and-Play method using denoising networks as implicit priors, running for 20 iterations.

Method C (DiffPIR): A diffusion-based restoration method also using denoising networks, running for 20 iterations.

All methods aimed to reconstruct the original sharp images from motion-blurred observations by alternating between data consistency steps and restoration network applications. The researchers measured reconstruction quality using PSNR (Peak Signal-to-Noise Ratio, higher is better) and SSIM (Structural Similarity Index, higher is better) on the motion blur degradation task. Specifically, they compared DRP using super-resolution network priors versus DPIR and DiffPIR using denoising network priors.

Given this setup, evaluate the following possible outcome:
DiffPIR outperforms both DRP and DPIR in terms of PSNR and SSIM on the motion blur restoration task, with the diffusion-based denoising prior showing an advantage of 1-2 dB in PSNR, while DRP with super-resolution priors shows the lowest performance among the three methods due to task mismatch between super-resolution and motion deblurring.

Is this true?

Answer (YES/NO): NO